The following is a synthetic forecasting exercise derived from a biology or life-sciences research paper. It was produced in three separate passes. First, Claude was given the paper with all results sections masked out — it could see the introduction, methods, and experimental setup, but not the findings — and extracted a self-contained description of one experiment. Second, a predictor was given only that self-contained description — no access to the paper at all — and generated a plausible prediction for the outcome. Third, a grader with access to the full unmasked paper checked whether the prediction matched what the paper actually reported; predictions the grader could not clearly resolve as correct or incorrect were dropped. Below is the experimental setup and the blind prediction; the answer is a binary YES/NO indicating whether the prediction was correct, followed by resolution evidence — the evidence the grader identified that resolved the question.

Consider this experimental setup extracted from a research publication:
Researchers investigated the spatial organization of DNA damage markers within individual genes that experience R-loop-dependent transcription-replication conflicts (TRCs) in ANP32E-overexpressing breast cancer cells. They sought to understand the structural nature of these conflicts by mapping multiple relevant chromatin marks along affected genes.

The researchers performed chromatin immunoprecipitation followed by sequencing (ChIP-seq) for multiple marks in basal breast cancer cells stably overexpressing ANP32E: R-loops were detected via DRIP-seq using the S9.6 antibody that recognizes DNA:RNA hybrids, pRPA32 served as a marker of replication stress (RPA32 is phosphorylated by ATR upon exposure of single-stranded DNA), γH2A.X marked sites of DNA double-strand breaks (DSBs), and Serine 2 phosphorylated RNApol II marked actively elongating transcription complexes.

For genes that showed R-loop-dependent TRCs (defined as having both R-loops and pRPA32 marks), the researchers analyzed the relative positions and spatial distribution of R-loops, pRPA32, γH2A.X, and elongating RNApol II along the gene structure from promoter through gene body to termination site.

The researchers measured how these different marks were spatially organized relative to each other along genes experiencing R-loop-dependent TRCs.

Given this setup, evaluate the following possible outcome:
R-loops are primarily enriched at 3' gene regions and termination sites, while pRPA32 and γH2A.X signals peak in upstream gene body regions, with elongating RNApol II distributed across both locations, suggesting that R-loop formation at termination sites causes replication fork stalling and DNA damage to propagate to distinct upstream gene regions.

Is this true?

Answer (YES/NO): NO